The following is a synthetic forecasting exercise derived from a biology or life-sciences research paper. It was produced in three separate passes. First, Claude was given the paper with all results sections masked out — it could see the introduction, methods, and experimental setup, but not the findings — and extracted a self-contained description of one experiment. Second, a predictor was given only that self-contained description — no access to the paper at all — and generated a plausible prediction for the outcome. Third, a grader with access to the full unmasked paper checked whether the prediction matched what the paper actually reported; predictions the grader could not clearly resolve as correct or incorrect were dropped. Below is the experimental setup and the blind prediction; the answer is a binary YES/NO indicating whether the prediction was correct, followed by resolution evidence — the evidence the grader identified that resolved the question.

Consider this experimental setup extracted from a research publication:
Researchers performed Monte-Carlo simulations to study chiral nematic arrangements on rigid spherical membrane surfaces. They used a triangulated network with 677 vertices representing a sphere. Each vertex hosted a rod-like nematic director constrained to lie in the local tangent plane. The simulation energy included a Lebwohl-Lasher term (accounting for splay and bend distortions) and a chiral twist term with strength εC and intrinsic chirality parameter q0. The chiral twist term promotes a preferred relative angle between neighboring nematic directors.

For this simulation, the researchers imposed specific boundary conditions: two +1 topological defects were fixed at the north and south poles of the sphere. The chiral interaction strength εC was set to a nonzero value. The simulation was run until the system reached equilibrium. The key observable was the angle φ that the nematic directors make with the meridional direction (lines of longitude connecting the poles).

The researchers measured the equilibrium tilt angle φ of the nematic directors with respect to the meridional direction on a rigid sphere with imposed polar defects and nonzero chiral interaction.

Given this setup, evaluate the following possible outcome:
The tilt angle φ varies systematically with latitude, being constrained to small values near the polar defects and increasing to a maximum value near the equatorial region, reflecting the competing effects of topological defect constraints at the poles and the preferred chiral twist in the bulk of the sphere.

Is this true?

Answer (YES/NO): NO